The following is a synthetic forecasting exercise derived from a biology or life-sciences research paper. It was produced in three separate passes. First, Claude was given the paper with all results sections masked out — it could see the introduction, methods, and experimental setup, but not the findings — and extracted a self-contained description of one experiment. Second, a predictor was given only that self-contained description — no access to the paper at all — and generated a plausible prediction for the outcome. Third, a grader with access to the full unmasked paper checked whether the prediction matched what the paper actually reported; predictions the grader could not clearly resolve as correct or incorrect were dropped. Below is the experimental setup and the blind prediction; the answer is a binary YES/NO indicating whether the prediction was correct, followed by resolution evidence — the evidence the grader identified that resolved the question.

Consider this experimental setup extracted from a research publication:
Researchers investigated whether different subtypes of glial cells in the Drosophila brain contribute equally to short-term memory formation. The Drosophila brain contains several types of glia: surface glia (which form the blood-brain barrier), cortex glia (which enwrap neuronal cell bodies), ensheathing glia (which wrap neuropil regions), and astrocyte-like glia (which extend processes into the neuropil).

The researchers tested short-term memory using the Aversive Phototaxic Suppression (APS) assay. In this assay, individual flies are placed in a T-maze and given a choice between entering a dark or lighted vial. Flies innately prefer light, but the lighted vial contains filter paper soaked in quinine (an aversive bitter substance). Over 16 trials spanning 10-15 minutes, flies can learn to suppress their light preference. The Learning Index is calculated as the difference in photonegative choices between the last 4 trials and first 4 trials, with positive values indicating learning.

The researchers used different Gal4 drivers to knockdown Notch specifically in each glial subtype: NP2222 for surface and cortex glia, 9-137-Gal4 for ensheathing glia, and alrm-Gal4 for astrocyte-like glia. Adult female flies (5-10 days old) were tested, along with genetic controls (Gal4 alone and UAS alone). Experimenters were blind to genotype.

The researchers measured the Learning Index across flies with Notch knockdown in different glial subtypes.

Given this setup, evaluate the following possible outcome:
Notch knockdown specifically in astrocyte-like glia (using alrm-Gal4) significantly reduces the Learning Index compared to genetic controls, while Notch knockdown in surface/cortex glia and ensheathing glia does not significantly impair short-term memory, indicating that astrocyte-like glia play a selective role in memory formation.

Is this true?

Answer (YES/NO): NO